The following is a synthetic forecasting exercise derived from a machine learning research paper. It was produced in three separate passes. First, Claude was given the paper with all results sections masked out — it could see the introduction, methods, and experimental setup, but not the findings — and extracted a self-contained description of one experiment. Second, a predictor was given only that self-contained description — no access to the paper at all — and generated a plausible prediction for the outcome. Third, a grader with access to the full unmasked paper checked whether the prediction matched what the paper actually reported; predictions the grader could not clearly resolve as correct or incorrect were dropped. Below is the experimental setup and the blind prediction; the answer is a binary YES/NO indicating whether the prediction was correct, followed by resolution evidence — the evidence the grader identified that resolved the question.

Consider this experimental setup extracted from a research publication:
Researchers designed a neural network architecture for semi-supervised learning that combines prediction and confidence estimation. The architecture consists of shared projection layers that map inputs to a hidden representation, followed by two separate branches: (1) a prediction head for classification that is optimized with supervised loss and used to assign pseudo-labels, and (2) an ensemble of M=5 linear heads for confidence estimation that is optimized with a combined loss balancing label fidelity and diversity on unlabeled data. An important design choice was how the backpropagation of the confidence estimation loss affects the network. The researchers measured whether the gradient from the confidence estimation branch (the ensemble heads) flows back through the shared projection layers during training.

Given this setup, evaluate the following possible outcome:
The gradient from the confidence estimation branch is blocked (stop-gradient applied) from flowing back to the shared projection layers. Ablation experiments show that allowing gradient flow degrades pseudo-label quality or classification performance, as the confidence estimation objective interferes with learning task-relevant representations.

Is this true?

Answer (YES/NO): NO